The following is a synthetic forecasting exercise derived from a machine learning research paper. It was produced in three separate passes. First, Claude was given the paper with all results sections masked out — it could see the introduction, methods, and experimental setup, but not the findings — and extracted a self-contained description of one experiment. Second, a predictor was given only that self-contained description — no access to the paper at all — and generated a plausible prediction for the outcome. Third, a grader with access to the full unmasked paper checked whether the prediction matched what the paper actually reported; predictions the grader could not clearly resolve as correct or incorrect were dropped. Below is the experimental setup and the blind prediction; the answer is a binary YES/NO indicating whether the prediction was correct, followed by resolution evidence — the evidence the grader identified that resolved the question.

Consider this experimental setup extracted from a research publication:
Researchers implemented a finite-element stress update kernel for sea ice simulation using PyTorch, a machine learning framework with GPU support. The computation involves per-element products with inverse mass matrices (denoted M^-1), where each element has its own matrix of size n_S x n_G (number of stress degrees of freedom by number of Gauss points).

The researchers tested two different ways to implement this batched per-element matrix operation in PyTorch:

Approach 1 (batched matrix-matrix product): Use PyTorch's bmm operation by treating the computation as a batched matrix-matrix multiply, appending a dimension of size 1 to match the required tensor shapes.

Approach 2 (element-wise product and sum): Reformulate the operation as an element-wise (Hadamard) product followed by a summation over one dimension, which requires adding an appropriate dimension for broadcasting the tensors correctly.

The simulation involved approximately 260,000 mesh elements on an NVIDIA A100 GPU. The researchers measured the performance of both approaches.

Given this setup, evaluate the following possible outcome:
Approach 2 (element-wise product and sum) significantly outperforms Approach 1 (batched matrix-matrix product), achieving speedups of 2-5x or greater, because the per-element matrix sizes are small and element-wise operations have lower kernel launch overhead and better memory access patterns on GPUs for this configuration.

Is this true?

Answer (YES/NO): YES